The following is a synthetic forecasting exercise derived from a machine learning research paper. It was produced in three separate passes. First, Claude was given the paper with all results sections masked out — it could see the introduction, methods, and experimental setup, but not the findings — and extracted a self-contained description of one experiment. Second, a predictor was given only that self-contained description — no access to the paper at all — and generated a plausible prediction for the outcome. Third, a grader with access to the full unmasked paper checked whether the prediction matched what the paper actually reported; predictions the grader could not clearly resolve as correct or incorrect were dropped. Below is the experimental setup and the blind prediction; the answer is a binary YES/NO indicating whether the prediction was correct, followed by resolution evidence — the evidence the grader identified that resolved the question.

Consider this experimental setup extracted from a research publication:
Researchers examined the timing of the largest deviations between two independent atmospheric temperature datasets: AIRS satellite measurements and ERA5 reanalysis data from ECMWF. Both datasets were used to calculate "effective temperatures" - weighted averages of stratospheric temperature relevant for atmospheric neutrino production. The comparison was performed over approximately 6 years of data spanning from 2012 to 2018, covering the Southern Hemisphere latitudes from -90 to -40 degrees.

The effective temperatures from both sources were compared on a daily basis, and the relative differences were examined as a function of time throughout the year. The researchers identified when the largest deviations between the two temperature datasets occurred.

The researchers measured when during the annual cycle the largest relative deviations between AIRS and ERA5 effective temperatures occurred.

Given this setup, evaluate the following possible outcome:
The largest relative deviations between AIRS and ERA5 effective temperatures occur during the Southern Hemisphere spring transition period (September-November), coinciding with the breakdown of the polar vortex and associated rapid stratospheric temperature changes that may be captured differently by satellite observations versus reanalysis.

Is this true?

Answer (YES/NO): NO